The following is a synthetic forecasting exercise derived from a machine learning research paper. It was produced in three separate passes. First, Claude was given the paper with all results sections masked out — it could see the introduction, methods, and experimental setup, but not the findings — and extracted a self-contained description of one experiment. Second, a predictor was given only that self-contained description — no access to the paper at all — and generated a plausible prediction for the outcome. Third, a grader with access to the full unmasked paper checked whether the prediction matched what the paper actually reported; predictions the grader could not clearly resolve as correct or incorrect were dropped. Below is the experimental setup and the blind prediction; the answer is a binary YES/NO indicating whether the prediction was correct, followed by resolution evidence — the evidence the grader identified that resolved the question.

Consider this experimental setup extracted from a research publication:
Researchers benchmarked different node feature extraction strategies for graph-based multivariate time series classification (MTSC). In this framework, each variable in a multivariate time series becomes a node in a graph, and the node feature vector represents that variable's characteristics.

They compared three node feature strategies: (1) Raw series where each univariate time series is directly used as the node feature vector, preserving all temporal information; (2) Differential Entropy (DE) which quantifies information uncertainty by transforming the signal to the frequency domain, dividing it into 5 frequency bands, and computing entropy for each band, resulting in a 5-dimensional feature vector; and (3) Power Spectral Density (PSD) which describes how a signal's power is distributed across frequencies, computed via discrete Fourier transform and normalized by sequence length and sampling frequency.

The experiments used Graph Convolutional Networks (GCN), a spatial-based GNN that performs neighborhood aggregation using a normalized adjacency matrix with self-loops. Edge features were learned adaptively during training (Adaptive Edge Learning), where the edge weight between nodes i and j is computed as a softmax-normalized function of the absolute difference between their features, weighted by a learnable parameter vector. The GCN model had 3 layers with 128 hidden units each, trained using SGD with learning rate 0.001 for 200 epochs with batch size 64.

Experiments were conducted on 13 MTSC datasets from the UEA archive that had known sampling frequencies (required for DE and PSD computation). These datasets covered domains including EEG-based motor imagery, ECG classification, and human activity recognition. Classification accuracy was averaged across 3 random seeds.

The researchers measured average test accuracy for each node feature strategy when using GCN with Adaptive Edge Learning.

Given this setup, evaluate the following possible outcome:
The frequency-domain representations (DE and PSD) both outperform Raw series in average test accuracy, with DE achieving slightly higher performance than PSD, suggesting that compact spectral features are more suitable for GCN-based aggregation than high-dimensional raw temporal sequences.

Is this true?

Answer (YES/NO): NO